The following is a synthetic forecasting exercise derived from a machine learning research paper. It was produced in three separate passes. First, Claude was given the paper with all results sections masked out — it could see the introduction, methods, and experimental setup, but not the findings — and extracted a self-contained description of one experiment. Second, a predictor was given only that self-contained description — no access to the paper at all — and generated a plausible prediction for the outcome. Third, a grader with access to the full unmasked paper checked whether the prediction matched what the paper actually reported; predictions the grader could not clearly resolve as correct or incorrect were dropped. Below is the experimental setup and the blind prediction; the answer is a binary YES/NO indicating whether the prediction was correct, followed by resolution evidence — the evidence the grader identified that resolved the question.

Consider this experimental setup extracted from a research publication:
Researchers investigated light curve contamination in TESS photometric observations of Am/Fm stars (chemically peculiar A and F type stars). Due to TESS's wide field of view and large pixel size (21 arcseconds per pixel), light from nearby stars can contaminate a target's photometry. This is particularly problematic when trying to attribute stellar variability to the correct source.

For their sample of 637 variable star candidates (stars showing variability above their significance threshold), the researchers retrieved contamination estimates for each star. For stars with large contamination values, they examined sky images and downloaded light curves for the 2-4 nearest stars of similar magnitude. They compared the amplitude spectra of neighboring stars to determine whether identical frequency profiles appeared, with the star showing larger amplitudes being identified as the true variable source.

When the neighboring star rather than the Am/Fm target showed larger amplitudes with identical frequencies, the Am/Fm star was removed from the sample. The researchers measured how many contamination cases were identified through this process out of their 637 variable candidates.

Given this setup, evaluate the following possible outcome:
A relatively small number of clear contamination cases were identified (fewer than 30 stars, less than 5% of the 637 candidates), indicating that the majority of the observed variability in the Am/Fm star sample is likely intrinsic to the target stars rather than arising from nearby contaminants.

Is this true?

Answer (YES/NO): YES